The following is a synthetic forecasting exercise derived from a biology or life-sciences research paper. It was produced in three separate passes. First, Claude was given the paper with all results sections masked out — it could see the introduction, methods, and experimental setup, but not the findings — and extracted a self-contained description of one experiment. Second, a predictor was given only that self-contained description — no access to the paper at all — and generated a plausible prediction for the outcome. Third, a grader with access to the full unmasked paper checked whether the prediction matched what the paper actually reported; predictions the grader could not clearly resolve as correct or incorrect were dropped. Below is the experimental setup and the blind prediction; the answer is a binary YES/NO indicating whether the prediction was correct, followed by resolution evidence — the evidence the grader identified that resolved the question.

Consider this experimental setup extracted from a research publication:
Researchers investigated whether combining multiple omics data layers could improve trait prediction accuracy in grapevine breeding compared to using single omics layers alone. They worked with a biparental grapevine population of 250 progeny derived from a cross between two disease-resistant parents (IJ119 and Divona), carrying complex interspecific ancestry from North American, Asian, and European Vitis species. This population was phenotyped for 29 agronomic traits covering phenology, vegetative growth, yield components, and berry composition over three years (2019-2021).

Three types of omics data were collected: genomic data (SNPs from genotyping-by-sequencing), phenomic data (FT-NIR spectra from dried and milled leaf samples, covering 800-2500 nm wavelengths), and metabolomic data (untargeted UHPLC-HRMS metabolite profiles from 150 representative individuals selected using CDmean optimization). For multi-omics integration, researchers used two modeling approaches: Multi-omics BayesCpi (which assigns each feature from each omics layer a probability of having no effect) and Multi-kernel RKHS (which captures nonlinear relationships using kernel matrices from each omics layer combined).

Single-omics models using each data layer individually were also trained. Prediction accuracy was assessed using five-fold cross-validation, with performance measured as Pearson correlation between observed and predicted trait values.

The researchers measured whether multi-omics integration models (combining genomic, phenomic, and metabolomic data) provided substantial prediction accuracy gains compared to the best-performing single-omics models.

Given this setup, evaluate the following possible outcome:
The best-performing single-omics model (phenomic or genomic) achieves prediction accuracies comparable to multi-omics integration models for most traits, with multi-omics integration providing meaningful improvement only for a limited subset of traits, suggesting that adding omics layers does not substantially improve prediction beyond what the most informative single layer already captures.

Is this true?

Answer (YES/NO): YES